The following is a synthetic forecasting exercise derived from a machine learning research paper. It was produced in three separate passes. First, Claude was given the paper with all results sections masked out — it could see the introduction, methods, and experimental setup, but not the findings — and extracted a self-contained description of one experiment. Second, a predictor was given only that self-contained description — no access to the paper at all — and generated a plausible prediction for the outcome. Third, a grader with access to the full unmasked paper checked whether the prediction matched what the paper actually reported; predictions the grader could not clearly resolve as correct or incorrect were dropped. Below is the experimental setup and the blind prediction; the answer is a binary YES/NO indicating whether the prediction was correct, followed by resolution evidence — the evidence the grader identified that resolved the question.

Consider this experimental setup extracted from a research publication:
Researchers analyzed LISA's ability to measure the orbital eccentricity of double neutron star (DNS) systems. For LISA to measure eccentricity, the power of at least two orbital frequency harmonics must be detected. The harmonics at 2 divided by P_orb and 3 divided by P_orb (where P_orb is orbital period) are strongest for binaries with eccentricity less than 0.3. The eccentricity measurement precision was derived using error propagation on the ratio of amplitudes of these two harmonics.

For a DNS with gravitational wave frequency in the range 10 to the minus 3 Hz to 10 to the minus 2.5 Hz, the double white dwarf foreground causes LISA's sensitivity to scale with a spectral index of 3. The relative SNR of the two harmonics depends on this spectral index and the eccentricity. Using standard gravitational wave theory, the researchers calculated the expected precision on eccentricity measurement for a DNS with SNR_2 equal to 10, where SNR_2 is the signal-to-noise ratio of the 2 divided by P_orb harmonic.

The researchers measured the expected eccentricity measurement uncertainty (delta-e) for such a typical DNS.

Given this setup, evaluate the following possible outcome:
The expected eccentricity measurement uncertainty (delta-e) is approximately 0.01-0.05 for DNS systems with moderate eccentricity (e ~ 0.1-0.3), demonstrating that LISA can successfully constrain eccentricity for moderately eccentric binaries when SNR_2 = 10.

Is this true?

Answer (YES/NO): NO